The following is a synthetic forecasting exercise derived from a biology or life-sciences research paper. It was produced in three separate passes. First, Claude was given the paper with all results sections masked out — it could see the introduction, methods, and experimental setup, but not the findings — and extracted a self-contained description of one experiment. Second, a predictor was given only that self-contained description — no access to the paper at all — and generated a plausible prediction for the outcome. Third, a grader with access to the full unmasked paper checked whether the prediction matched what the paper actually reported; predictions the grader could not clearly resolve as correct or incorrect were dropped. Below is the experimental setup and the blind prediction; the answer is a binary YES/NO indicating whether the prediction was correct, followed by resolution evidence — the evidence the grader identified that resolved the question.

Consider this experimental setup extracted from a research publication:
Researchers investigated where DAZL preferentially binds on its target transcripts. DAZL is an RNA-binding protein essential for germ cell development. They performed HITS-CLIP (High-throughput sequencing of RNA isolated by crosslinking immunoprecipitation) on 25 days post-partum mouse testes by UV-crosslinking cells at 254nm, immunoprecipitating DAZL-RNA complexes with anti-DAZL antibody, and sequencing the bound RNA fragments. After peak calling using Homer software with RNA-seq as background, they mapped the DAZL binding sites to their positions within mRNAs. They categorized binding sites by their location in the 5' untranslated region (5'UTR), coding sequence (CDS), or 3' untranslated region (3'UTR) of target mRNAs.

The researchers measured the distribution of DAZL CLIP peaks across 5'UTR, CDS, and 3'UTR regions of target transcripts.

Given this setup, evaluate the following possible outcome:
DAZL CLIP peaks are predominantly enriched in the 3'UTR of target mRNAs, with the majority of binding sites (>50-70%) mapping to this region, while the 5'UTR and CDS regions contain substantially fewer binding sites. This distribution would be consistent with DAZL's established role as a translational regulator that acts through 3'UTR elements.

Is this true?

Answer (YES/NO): YES